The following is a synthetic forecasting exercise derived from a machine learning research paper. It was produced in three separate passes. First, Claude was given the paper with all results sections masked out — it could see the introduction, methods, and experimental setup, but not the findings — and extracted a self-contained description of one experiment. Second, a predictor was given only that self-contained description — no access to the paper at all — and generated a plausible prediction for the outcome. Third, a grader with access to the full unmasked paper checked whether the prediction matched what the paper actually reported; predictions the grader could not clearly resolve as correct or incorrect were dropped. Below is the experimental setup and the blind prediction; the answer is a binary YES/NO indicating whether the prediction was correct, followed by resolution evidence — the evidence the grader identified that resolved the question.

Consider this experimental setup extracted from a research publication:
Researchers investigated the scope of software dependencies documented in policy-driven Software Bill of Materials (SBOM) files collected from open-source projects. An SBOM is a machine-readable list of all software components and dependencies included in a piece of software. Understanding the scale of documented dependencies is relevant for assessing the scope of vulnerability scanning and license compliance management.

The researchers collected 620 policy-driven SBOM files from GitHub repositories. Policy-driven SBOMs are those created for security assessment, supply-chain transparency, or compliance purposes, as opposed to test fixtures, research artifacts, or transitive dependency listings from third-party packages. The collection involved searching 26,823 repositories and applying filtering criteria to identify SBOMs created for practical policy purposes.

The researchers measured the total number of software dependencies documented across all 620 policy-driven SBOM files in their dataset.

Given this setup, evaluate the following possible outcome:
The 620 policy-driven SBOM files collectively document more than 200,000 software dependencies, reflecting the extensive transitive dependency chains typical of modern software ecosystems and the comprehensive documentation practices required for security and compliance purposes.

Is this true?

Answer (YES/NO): NO